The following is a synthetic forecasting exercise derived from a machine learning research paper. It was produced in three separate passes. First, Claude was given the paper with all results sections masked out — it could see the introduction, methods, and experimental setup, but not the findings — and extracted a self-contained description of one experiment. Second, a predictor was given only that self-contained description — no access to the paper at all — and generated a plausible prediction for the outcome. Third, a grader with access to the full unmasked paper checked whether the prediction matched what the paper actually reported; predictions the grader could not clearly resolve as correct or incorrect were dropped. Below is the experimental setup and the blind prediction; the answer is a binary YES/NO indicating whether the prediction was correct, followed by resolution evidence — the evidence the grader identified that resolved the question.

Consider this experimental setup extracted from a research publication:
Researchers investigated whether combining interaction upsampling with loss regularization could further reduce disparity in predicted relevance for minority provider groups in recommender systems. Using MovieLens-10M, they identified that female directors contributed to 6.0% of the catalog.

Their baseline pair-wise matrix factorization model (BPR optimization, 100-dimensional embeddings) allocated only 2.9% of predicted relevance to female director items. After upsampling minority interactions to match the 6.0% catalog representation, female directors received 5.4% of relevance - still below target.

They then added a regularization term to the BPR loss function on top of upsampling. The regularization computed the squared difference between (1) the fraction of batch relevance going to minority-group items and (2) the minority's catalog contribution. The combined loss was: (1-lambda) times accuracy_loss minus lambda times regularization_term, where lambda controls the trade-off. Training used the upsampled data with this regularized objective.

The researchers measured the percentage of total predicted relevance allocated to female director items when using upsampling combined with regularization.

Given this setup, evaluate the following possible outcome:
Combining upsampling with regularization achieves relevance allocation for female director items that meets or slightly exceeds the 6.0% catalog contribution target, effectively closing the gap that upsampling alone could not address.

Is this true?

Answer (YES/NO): NO